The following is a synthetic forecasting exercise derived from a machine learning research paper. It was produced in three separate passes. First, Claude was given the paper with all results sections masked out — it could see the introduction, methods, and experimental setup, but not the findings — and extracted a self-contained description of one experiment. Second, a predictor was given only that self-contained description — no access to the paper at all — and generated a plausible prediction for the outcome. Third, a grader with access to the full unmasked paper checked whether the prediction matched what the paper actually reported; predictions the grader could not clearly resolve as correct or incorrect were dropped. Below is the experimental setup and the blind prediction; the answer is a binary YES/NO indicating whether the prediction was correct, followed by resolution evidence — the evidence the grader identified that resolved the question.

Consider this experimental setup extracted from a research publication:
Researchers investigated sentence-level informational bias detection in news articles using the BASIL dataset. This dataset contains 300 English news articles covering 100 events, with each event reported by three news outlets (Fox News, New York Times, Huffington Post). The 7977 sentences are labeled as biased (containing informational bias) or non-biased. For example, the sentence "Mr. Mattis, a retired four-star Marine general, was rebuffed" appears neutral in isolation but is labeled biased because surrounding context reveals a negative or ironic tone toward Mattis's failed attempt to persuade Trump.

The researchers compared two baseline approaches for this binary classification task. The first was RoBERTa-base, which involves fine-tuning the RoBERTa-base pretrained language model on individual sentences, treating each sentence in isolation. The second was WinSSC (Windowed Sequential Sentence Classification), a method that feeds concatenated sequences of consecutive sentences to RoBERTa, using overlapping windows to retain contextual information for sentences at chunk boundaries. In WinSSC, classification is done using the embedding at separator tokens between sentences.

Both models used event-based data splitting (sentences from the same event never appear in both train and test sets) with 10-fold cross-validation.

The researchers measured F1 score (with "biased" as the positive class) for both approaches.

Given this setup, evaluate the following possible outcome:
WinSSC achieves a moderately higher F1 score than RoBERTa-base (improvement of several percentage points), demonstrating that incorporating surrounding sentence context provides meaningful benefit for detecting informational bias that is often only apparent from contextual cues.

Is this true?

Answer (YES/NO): NO